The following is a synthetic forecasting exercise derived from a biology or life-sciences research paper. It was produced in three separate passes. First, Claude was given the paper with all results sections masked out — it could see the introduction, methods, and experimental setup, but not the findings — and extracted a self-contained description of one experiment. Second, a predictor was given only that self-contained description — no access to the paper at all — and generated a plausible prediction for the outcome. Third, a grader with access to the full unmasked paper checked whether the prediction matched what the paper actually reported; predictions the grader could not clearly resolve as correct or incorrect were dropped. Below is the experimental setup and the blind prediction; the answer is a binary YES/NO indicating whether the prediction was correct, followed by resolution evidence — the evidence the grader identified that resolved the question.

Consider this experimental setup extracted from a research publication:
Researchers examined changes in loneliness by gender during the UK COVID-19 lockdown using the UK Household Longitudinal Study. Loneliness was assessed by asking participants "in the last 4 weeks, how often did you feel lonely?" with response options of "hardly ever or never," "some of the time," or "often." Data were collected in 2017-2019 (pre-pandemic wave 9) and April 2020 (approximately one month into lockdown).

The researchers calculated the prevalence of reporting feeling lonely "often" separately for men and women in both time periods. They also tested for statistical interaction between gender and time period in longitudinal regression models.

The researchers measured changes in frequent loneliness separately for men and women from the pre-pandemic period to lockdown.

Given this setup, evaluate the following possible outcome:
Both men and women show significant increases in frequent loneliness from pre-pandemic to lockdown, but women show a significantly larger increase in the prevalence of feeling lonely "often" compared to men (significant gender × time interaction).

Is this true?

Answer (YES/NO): NO